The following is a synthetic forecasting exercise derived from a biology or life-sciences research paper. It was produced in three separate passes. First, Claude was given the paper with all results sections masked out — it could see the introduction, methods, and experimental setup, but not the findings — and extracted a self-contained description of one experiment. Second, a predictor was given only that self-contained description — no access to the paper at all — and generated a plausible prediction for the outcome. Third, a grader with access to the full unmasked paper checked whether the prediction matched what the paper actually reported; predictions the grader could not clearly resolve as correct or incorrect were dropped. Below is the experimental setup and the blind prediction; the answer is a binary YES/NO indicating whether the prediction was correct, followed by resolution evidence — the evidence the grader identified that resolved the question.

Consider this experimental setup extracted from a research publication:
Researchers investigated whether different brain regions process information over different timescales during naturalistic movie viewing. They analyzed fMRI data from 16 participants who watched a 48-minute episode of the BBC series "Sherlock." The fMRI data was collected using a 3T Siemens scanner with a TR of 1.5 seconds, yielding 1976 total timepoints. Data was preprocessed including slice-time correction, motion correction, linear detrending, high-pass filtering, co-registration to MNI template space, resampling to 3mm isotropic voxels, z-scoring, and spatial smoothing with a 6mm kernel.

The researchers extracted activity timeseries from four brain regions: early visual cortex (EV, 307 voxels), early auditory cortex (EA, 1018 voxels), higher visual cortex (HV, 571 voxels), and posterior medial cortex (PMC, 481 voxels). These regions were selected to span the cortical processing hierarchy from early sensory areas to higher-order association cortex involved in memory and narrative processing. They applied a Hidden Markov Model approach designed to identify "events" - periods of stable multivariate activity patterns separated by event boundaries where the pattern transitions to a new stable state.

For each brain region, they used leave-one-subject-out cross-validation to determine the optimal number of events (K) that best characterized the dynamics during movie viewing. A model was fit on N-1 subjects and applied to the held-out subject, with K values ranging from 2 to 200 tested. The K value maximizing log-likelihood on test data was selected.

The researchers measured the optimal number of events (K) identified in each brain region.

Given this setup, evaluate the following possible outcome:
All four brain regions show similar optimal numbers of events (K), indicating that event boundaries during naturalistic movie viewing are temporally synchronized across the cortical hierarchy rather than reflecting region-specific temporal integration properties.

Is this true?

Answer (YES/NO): NO